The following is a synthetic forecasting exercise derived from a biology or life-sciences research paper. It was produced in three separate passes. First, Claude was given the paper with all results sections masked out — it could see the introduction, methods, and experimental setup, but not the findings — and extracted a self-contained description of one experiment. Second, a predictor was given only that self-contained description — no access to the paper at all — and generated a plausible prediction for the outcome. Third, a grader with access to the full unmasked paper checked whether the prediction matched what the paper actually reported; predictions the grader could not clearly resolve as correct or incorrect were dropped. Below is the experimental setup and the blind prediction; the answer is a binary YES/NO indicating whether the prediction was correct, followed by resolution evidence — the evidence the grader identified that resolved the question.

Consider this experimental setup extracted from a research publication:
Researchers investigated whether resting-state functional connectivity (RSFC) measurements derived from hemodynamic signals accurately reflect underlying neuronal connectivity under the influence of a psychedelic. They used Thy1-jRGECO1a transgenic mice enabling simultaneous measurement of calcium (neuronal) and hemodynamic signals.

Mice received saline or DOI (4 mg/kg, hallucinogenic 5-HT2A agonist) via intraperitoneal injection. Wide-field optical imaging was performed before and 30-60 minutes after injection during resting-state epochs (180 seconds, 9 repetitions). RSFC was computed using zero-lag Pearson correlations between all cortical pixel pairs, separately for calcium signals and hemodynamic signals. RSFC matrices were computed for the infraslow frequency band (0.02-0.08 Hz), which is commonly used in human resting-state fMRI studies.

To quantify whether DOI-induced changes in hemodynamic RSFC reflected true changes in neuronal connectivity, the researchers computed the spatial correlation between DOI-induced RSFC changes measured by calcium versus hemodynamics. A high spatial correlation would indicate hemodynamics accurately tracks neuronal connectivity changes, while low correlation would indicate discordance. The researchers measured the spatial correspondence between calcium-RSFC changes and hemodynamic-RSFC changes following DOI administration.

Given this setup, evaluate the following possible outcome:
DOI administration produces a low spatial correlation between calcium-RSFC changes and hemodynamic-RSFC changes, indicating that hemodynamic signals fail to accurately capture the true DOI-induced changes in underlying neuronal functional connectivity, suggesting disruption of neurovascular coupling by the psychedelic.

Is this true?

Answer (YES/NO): YES